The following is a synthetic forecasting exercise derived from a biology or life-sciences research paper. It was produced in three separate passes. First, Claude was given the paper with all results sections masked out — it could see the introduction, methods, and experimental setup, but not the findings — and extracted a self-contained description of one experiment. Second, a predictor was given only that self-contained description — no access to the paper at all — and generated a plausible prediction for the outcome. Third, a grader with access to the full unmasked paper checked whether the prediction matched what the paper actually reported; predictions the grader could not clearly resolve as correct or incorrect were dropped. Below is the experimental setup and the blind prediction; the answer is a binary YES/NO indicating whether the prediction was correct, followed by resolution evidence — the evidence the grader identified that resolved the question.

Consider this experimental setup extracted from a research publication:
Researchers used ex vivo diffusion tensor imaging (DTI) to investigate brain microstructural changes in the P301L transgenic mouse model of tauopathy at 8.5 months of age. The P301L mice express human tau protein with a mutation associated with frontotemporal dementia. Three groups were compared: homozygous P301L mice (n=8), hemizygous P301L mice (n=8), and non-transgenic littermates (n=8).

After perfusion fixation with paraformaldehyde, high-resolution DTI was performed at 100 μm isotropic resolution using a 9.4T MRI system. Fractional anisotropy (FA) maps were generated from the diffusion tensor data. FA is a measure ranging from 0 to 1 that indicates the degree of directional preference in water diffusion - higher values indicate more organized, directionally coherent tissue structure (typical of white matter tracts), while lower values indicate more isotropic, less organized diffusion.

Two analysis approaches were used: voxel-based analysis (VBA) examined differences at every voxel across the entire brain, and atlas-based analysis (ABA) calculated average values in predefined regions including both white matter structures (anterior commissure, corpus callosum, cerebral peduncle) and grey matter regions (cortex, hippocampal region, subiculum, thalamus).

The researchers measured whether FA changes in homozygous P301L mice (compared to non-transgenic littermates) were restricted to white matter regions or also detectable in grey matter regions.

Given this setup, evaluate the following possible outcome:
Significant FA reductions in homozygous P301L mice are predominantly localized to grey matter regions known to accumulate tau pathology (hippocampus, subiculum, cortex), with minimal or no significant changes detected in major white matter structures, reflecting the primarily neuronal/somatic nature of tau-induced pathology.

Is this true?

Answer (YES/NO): NO